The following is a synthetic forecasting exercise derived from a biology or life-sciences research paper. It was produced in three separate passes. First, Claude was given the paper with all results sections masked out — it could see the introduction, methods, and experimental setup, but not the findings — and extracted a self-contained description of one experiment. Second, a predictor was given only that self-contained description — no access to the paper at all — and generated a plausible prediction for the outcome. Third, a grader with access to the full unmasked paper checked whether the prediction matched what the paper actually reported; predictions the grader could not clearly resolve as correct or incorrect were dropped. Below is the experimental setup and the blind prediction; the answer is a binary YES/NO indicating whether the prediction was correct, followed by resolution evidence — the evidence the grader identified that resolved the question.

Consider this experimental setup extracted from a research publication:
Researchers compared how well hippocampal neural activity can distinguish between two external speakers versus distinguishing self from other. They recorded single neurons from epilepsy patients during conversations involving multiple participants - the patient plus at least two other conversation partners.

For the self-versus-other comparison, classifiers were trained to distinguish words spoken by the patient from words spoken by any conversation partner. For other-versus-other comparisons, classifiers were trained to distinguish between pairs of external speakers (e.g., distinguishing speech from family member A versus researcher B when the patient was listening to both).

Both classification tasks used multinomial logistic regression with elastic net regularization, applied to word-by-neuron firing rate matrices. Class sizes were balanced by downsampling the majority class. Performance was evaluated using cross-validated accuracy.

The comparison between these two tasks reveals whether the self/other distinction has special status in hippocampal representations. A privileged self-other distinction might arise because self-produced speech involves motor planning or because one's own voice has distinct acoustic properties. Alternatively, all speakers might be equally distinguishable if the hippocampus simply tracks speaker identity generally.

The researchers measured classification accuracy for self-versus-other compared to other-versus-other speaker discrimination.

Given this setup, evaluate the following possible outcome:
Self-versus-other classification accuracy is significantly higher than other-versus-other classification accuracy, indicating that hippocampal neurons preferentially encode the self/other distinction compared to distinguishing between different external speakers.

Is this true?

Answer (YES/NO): NO